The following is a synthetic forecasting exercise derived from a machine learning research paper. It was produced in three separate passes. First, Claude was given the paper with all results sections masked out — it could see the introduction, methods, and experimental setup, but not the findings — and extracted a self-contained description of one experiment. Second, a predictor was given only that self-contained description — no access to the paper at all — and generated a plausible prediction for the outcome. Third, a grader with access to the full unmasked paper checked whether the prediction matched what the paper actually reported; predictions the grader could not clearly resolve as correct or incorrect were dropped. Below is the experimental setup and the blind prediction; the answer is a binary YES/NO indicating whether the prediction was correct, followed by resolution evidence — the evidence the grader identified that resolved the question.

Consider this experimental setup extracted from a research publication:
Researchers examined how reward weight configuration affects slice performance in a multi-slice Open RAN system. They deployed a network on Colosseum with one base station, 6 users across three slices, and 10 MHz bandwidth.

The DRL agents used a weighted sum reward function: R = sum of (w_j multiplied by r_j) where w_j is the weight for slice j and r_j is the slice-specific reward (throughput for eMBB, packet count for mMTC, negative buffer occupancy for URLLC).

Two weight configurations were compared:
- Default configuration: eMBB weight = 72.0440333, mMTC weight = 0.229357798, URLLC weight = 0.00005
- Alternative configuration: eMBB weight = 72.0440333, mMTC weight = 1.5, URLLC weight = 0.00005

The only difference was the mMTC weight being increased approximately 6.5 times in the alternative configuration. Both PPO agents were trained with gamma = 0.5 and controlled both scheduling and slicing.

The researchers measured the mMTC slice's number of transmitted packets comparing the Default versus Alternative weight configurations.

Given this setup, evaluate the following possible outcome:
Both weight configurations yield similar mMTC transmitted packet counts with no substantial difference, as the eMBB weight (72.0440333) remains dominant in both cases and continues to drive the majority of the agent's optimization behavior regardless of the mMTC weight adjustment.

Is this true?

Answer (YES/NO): NO